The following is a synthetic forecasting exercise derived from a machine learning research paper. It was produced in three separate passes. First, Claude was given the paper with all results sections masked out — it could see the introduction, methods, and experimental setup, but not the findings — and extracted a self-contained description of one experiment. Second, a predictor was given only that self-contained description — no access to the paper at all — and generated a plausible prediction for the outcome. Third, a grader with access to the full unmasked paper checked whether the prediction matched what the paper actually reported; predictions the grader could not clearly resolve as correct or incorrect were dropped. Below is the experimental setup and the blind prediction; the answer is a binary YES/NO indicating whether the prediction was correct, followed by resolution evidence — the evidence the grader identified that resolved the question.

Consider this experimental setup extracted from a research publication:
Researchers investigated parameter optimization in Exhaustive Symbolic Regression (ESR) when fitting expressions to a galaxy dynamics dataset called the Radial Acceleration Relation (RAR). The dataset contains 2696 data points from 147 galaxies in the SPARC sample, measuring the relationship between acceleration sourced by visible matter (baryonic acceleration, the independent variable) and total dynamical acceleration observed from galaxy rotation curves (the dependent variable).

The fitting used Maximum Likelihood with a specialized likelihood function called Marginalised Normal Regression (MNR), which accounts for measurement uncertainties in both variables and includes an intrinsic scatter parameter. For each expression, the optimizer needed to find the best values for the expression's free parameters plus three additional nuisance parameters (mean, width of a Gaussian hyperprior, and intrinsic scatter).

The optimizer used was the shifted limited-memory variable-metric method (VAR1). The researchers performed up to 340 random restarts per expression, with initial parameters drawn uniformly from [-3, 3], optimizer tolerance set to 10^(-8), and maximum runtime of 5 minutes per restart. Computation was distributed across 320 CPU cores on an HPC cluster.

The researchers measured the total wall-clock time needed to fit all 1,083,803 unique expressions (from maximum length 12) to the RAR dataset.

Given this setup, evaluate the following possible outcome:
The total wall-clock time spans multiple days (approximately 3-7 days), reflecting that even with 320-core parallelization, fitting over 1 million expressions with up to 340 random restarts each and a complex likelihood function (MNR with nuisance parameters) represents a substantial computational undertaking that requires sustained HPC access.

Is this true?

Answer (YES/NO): YES